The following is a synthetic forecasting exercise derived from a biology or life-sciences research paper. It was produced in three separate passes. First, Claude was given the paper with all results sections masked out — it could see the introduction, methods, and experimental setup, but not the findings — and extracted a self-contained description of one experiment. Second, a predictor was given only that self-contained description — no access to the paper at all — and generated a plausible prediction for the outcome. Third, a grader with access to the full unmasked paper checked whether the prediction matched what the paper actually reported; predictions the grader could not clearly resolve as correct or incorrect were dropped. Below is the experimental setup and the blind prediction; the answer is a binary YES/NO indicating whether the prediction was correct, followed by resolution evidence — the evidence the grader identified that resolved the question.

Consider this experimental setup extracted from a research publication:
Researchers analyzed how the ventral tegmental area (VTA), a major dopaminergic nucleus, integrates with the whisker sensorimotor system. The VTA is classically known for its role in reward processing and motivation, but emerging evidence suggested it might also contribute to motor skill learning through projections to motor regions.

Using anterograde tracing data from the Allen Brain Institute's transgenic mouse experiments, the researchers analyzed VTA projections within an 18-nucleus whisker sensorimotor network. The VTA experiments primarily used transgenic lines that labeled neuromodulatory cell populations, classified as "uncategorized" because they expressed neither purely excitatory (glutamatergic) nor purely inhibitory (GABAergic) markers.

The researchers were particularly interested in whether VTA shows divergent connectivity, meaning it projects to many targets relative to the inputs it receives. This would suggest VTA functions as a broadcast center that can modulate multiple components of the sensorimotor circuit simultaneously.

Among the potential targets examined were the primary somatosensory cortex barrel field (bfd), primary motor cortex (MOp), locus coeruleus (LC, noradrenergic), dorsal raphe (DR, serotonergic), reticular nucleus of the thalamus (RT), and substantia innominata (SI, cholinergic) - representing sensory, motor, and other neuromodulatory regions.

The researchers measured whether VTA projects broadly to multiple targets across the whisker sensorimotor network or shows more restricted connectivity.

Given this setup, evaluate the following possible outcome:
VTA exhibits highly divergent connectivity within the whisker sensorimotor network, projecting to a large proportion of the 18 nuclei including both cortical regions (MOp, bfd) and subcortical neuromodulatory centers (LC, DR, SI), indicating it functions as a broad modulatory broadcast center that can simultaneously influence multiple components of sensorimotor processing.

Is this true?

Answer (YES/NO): NO